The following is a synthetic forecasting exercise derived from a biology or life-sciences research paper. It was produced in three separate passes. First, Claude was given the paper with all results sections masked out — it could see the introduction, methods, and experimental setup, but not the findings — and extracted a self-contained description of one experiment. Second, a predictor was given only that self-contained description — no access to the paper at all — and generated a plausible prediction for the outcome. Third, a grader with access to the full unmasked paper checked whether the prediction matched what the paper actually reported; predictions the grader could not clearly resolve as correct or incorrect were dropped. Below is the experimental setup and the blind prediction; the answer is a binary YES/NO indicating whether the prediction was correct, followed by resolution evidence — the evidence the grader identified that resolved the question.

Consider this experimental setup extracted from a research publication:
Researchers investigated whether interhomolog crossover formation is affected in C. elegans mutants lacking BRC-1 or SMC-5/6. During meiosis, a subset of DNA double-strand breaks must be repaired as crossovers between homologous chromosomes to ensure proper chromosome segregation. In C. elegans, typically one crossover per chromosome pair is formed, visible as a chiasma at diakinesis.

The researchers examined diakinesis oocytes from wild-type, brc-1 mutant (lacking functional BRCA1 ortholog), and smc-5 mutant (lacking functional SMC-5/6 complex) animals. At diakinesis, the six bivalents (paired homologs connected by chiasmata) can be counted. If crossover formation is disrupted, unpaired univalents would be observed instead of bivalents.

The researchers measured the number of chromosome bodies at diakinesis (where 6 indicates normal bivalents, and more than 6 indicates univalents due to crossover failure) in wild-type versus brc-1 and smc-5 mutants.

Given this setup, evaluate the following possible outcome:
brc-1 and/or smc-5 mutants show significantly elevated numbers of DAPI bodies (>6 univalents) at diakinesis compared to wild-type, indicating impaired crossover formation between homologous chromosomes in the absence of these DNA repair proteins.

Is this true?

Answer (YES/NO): NO